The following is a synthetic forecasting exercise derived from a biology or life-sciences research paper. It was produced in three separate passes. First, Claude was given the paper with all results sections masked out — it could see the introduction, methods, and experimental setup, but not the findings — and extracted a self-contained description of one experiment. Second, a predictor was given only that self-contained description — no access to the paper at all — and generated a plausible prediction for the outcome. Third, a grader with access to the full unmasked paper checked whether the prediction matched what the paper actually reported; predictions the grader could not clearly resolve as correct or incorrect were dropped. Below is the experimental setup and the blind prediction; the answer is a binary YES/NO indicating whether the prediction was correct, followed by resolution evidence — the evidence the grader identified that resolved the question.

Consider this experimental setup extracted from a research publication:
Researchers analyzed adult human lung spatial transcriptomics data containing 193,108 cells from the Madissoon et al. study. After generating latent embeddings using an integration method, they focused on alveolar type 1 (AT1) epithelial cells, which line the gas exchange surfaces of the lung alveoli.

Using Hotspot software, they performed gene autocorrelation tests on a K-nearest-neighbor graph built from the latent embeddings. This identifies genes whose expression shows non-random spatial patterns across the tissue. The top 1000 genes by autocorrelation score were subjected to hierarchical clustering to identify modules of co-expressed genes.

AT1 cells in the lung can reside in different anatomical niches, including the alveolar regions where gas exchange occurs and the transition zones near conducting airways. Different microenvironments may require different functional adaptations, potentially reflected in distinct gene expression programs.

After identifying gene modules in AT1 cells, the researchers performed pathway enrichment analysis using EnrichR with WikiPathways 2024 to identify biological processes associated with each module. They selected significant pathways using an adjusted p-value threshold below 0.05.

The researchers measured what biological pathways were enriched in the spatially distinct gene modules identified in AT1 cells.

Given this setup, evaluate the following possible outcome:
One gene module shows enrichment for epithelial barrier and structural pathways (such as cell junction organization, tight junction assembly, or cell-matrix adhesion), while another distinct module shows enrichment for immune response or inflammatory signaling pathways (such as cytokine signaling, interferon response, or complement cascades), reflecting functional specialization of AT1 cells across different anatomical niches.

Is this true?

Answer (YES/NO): NO